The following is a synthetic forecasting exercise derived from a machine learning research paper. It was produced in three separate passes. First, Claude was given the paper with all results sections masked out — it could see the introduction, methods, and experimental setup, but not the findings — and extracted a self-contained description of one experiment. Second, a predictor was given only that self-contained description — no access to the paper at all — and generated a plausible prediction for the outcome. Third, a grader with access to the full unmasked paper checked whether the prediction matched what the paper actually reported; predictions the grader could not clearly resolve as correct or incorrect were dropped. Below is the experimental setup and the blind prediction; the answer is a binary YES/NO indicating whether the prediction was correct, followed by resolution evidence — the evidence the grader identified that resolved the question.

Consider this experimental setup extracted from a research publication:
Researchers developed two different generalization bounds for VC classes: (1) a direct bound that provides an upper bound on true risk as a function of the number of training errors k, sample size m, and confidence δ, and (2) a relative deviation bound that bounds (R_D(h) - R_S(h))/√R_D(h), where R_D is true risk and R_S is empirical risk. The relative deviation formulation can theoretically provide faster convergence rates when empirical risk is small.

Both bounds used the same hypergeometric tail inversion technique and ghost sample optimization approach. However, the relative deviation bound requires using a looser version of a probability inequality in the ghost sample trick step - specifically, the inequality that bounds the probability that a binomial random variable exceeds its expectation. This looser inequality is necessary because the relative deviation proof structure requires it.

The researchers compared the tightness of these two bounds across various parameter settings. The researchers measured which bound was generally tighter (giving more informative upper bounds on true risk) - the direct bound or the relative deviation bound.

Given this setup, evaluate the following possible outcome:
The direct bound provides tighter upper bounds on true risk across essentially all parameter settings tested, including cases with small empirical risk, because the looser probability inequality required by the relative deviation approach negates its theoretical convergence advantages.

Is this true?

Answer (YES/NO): YES